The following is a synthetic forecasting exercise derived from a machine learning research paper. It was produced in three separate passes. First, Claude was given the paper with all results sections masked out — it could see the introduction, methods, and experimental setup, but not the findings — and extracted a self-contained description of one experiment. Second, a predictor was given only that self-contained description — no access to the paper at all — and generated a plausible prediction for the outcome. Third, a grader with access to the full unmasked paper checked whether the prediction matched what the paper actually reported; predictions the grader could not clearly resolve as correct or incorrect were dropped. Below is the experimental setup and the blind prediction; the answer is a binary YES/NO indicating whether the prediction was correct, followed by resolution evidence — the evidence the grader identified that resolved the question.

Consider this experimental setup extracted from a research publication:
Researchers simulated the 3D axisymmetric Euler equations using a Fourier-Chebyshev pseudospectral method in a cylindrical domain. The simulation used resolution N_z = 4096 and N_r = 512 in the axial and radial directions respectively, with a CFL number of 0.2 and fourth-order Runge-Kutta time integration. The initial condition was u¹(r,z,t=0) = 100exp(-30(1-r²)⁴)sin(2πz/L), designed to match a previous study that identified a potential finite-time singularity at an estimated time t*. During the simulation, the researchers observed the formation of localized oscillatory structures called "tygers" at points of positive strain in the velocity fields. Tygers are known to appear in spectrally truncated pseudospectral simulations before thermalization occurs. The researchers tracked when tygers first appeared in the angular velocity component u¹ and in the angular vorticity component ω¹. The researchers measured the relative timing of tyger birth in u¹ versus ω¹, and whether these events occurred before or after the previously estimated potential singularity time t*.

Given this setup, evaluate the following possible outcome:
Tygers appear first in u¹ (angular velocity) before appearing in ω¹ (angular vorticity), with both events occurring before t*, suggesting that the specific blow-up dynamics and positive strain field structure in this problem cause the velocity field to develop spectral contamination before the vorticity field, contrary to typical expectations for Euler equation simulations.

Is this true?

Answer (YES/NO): NO